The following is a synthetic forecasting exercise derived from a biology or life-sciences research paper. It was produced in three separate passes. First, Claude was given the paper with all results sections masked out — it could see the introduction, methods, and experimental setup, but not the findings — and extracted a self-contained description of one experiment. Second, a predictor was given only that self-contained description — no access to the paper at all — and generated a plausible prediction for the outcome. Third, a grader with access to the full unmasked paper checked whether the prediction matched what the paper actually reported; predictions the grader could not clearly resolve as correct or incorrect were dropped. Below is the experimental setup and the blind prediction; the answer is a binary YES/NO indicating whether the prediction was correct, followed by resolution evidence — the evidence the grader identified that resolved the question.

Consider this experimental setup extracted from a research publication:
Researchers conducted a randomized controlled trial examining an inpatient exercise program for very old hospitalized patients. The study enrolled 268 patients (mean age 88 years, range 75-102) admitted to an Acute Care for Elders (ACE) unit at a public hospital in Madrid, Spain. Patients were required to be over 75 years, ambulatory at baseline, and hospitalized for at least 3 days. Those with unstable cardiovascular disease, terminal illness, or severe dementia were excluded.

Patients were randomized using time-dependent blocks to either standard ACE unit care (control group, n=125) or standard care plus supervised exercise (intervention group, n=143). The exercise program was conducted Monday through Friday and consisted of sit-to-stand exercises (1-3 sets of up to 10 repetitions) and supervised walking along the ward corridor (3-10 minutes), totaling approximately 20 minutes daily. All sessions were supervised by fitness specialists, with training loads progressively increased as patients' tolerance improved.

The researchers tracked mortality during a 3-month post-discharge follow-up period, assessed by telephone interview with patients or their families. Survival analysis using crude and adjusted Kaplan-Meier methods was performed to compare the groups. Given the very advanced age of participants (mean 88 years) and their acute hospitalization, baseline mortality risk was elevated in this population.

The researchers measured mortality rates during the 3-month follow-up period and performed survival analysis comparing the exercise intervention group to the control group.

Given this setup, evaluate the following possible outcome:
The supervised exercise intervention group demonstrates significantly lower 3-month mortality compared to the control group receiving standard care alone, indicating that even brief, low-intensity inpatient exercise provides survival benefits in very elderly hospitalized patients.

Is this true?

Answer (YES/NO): NO